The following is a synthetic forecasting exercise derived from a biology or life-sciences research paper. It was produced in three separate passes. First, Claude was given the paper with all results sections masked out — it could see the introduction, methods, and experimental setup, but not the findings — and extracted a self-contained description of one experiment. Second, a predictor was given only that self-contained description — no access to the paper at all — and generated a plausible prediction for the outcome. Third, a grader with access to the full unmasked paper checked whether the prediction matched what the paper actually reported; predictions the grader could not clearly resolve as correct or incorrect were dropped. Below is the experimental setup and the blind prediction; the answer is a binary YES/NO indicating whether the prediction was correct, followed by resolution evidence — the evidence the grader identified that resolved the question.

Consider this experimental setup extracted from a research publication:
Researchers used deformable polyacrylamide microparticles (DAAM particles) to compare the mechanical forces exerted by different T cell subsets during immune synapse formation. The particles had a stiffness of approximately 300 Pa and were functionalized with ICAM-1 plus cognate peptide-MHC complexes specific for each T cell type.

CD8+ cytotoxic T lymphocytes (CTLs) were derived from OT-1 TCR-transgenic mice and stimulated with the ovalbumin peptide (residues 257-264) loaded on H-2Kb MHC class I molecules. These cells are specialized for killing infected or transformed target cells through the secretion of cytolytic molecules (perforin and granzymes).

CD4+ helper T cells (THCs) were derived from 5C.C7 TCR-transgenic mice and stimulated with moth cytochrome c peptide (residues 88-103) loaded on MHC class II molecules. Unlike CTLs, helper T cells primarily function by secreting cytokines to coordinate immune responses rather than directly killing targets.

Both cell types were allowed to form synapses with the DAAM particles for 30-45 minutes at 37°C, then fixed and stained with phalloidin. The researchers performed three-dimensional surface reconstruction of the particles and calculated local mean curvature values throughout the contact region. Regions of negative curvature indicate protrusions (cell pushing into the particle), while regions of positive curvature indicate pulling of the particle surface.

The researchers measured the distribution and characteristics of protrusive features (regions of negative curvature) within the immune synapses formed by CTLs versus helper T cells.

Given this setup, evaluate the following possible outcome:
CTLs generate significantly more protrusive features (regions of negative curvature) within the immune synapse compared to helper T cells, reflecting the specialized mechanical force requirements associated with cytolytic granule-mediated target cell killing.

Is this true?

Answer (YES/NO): YES